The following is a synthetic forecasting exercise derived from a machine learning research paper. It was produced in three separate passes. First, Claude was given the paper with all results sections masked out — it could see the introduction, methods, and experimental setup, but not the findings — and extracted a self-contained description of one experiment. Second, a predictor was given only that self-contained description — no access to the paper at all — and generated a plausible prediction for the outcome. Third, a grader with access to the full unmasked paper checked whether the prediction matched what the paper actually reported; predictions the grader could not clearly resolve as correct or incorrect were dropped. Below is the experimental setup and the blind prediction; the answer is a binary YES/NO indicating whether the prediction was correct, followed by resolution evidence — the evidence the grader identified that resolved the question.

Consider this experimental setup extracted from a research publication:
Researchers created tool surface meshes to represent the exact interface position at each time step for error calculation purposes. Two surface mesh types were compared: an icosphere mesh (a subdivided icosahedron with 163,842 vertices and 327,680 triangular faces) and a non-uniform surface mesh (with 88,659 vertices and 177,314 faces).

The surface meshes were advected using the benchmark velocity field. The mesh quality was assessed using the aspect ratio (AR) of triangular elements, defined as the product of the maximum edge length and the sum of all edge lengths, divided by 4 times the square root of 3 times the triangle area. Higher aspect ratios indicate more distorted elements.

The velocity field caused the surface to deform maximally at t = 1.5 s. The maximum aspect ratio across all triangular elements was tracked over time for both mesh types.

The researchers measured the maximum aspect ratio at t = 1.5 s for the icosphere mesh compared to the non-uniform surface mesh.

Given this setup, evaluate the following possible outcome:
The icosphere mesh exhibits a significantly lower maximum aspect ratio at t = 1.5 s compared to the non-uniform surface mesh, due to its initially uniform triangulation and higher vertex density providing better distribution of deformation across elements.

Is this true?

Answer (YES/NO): NO